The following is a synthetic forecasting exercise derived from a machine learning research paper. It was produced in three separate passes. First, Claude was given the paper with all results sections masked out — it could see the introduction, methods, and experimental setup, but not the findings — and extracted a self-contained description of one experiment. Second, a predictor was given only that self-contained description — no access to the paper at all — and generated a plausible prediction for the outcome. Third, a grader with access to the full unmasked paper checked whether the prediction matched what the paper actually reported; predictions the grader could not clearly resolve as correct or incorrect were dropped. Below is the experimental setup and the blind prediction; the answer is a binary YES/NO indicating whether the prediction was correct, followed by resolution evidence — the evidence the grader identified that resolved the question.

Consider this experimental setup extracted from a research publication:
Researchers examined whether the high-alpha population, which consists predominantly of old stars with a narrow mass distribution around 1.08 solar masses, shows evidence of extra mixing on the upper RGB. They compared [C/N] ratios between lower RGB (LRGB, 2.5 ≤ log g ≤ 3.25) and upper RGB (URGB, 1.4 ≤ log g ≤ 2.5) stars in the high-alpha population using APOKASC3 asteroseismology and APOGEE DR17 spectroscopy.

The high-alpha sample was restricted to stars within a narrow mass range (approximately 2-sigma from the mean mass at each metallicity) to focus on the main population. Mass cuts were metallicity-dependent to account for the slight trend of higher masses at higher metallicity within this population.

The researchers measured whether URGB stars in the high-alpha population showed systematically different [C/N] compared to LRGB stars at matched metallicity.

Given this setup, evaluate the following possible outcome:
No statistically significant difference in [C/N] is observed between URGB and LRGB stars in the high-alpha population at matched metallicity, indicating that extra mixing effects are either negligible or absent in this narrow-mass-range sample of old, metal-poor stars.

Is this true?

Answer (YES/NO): NO